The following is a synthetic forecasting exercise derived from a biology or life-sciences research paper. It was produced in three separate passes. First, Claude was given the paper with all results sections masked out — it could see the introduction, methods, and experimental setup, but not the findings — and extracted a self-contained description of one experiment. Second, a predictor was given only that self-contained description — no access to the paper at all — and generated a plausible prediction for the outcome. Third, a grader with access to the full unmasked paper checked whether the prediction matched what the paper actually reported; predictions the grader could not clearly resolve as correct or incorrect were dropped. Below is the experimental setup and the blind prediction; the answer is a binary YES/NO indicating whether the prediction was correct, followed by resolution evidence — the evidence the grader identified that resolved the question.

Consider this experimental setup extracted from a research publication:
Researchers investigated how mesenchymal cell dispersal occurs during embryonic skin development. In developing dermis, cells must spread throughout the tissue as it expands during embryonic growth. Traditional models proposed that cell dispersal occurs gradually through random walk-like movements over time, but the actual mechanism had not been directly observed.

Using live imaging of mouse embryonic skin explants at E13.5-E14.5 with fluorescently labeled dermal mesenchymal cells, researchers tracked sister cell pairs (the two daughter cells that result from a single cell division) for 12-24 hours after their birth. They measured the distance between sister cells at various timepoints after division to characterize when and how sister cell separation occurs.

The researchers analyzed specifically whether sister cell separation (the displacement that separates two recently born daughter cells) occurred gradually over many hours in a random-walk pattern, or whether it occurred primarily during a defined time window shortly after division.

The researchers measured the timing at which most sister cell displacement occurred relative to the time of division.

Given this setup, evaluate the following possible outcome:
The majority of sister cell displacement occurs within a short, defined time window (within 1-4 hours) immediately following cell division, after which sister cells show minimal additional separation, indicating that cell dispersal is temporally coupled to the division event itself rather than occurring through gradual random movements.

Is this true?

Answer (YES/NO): YES